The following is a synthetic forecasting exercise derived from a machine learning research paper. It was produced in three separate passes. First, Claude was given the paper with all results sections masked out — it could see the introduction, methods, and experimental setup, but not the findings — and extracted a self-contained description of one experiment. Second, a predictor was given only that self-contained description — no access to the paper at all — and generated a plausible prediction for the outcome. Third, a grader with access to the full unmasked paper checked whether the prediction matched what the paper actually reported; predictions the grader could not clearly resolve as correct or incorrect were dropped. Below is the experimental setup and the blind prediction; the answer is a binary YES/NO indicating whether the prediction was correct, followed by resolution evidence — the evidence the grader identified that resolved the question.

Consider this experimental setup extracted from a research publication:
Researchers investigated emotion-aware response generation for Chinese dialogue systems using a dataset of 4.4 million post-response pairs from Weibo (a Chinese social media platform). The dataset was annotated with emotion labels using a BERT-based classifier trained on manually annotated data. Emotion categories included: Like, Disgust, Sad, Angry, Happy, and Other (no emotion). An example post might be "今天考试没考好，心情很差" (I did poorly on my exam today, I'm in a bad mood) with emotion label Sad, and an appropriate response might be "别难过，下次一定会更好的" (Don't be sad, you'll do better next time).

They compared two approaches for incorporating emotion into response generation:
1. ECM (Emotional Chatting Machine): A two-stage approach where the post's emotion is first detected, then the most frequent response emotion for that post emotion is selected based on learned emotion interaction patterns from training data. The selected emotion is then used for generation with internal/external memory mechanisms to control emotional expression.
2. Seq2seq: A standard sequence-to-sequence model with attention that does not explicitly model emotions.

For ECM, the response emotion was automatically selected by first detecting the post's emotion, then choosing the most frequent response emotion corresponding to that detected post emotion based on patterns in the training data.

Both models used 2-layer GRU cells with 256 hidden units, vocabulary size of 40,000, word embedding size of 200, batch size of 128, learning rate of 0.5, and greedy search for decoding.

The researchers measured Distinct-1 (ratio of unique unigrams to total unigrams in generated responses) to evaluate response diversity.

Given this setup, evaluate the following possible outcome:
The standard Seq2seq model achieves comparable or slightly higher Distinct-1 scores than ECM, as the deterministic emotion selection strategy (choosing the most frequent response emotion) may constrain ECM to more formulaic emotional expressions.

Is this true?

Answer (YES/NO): YES